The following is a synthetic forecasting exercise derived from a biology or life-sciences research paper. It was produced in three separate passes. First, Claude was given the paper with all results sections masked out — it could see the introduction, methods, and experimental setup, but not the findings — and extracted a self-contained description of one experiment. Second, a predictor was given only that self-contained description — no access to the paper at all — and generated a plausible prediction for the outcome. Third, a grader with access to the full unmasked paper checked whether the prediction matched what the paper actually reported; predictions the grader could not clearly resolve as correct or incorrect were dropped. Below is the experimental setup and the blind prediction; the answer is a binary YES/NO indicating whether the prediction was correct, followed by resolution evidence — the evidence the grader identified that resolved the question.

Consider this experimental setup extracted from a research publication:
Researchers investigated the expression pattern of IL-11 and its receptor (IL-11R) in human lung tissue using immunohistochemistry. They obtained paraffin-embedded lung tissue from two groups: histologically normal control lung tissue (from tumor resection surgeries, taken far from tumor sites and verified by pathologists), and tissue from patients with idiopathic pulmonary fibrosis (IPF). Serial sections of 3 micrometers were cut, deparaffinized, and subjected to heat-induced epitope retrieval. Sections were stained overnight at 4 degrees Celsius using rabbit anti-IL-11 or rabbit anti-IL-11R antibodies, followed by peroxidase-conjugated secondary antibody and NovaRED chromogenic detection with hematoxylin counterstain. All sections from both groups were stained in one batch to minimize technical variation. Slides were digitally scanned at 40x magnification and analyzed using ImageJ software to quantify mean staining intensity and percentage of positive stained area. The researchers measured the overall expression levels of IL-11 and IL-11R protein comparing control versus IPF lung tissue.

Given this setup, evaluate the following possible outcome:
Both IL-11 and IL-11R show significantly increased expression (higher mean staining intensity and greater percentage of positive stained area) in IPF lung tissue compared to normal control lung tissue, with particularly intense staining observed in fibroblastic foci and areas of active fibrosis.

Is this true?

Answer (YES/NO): NO